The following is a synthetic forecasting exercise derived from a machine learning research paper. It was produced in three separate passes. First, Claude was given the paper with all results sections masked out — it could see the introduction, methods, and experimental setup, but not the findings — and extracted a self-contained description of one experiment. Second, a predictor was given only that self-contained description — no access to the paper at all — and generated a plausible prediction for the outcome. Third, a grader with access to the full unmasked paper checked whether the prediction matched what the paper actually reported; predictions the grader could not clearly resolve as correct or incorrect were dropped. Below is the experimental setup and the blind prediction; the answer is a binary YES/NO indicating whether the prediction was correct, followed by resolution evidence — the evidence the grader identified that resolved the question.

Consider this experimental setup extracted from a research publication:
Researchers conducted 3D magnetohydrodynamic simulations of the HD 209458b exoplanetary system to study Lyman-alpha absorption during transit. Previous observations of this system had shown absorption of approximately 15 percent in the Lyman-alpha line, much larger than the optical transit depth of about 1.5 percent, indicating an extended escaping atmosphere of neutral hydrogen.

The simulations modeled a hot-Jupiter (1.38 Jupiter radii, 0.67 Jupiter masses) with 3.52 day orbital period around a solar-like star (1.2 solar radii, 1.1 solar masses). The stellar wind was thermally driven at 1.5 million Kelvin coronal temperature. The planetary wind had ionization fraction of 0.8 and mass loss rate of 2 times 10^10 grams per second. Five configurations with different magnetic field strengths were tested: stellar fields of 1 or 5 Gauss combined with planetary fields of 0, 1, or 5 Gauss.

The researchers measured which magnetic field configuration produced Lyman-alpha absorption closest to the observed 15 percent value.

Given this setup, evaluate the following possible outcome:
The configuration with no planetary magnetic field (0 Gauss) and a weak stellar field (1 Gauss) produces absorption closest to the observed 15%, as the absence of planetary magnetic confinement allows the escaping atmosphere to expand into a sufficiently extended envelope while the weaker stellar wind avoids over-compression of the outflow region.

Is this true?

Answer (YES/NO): NO